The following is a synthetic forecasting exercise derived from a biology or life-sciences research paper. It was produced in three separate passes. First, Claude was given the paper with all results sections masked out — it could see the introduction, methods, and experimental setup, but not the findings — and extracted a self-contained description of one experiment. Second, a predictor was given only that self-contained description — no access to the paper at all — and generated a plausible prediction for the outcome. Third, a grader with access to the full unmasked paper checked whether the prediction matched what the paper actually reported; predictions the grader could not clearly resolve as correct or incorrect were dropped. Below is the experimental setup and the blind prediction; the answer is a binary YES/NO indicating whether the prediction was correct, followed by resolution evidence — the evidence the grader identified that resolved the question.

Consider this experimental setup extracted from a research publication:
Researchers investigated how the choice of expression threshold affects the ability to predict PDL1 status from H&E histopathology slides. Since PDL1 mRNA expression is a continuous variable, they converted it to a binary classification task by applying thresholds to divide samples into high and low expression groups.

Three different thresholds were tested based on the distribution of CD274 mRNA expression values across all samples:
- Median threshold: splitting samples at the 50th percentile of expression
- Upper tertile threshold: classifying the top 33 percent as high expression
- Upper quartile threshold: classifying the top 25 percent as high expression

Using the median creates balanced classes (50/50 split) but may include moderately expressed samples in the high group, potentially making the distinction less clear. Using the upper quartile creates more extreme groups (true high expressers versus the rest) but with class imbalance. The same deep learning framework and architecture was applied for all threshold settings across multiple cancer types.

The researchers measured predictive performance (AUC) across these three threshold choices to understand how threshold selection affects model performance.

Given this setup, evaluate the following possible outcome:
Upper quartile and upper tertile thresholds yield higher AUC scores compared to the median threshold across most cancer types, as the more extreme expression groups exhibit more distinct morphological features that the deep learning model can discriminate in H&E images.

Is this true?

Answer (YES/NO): YES